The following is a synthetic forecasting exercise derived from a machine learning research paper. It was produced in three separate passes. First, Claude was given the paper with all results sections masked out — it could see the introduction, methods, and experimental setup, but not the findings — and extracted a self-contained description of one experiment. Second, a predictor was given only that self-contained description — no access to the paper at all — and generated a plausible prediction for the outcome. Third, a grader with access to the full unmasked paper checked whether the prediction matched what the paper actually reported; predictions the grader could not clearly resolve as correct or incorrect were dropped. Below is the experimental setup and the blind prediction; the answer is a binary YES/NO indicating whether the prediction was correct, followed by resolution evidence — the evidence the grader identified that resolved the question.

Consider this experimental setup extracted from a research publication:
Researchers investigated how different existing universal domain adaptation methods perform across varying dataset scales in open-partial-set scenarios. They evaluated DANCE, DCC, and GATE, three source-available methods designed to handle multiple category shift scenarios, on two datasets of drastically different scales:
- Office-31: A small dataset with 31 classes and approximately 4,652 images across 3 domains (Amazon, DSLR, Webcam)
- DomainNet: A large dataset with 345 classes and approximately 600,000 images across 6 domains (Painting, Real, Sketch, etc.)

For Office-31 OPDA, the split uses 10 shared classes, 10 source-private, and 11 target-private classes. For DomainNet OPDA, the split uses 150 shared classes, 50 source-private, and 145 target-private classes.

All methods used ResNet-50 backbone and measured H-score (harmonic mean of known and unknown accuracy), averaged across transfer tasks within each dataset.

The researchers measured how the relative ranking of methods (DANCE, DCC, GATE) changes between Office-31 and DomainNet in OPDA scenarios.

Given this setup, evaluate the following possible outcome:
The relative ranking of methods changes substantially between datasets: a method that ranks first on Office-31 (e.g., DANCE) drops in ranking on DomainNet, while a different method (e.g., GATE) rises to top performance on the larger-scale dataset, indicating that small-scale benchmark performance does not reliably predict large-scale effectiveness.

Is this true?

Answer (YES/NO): NO